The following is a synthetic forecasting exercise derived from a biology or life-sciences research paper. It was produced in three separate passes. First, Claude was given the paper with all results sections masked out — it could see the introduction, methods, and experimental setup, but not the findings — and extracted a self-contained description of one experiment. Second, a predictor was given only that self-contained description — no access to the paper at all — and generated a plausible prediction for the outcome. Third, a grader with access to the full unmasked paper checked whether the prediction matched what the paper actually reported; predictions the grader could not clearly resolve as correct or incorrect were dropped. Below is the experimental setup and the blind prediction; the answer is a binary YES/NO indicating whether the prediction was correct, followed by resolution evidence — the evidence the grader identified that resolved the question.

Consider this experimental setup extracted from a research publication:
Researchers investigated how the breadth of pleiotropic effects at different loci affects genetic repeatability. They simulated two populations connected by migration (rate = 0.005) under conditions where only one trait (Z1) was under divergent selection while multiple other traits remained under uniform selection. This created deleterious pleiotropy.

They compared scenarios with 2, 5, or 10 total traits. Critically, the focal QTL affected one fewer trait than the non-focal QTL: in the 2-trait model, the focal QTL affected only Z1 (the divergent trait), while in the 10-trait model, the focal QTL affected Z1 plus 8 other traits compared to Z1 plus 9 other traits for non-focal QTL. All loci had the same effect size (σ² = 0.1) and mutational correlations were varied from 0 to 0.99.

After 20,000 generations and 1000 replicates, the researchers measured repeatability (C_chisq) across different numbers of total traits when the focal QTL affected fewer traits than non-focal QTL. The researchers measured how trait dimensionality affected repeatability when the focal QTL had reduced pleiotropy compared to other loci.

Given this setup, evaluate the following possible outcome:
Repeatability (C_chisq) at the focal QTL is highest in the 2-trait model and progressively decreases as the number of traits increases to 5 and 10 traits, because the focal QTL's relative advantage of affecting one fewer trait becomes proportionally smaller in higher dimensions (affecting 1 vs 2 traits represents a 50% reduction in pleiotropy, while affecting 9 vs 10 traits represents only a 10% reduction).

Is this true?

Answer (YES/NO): NO